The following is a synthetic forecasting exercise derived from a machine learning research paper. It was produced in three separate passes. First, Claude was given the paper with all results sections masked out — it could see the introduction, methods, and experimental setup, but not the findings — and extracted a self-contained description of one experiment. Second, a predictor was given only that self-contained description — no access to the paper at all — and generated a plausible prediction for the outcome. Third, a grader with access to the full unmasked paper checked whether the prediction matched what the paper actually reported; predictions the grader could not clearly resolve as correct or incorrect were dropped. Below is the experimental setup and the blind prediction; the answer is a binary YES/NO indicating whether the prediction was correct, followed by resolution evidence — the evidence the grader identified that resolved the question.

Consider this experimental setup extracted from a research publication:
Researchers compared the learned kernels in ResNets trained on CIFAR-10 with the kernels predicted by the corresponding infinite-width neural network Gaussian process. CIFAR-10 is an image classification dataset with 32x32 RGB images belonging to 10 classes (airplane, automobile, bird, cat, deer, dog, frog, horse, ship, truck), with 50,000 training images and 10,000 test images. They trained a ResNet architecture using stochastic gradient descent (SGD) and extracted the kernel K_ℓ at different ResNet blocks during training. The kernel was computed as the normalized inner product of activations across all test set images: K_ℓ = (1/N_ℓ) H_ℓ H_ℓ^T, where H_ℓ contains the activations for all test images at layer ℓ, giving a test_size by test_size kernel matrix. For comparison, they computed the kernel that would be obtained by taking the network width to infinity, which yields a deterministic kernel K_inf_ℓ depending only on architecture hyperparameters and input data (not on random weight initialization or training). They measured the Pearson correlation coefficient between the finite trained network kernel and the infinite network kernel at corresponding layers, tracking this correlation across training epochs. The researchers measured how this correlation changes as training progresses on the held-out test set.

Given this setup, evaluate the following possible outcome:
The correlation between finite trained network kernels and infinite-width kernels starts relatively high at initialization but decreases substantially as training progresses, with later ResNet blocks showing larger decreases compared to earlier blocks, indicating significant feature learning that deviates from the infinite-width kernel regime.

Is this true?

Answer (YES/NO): YES